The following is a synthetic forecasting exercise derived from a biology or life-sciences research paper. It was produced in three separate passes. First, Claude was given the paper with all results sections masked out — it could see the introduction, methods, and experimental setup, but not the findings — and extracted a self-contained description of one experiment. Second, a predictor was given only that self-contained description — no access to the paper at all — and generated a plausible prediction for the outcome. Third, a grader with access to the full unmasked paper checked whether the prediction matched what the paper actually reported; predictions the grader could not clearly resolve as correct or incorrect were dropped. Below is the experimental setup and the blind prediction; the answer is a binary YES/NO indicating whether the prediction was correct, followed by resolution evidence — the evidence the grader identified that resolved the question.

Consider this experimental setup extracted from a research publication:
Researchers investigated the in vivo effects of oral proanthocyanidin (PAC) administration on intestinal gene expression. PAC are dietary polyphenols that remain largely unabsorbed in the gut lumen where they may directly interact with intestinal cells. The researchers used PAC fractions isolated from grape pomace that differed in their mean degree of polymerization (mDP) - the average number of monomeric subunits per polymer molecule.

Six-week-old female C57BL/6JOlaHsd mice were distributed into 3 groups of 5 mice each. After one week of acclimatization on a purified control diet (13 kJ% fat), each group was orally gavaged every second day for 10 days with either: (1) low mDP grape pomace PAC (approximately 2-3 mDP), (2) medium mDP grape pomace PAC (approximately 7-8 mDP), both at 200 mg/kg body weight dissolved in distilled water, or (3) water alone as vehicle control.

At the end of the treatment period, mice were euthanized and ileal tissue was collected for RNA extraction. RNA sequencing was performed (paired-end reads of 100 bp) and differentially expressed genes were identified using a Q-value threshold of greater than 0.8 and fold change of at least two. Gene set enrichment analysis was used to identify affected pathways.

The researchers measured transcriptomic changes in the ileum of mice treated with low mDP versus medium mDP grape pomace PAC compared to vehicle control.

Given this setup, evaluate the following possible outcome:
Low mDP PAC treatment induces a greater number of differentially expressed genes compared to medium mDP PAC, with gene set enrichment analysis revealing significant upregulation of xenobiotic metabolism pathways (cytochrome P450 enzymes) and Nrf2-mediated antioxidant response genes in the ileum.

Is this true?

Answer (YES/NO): NO